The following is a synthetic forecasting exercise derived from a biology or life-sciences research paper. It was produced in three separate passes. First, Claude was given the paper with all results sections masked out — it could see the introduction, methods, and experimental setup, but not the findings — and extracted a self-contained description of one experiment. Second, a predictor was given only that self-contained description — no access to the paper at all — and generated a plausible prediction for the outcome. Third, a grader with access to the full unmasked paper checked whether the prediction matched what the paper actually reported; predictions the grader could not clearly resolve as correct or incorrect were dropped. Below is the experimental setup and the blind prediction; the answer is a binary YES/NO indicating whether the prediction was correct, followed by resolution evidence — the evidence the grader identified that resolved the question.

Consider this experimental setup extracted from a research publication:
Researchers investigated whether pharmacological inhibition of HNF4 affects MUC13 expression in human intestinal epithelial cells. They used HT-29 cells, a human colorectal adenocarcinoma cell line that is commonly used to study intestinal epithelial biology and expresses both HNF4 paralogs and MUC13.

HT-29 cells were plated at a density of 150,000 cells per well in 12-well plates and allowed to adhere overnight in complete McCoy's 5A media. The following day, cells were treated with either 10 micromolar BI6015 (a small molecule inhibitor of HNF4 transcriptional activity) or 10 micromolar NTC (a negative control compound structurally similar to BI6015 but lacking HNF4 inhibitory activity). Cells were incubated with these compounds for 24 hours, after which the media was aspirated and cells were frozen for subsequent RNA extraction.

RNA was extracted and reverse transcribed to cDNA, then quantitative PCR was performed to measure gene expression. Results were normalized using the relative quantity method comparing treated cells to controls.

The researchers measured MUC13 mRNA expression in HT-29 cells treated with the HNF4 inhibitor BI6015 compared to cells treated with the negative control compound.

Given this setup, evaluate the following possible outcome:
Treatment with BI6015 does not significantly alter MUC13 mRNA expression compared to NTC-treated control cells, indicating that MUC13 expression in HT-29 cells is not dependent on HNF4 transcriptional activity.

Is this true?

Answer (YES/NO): NO